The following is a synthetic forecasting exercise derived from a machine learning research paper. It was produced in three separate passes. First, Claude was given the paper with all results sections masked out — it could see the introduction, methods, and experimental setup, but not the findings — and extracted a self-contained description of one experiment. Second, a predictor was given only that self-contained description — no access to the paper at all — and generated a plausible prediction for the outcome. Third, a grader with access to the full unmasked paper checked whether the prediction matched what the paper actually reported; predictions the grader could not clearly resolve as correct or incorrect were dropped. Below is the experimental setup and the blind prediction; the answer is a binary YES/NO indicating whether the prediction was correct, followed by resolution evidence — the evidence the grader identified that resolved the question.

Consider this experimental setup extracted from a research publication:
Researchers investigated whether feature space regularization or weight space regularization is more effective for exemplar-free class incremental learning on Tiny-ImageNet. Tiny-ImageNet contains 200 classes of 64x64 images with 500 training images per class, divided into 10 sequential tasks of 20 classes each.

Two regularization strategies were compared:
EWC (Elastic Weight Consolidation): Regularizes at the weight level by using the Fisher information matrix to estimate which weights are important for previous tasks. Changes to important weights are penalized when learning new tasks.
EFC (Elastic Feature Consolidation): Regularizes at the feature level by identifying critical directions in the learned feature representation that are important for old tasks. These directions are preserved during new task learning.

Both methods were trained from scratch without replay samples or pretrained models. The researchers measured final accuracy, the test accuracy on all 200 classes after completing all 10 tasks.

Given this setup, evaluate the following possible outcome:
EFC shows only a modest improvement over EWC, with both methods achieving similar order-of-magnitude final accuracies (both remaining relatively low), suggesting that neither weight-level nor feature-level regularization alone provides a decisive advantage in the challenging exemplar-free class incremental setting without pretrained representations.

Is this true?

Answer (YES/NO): NO